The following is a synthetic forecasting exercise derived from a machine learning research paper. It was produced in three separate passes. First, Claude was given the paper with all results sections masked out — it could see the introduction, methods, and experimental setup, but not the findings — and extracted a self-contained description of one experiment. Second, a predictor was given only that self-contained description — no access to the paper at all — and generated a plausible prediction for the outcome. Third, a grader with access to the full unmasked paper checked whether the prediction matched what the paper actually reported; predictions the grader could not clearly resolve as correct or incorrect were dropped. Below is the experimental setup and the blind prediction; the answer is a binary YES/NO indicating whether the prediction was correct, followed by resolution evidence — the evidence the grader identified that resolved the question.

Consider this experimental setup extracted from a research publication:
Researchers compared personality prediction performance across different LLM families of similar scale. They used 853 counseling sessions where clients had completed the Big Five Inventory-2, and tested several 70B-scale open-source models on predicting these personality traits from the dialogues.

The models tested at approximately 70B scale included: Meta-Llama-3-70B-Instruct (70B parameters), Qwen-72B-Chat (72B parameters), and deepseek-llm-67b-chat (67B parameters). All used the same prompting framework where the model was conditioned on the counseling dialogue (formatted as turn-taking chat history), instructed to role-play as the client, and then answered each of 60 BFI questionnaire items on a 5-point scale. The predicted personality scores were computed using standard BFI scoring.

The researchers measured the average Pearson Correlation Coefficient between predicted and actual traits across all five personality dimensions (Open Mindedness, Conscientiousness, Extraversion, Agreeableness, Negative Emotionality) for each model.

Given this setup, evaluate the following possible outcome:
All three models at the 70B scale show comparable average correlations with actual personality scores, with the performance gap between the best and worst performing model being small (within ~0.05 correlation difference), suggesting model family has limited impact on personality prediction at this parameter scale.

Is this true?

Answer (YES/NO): NO